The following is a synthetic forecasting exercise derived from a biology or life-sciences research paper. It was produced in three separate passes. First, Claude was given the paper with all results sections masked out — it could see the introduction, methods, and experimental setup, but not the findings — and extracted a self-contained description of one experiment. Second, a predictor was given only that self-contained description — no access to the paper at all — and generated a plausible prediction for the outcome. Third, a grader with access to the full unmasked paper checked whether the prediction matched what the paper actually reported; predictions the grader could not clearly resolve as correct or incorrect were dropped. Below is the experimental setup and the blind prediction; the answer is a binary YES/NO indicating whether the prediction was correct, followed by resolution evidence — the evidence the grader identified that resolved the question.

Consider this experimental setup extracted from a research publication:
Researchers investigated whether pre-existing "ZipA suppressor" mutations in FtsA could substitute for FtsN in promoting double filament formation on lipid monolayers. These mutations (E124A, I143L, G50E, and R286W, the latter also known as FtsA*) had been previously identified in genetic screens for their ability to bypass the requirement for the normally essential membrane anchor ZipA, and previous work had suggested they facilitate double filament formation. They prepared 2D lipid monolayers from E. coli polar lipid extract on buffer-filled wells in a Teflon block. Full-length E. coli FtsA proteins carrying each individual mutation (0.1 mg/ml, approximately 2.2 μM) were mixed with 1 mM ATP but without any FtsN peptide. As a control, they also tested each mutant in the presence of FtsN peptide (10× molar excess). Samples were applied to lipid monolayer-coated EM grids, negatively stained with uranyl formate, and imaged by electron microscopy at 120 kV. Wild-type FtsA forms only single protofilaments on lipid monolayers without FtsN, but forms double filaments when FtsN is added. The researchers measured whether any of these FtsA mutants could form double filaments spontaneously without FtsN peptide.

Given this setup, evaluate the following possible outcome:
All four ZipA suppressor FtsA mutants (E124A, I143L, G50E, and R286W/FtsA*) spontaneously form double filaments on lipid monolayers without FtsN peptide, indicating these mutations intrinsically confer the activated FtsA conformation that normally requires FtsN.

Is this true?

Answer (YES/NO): NO